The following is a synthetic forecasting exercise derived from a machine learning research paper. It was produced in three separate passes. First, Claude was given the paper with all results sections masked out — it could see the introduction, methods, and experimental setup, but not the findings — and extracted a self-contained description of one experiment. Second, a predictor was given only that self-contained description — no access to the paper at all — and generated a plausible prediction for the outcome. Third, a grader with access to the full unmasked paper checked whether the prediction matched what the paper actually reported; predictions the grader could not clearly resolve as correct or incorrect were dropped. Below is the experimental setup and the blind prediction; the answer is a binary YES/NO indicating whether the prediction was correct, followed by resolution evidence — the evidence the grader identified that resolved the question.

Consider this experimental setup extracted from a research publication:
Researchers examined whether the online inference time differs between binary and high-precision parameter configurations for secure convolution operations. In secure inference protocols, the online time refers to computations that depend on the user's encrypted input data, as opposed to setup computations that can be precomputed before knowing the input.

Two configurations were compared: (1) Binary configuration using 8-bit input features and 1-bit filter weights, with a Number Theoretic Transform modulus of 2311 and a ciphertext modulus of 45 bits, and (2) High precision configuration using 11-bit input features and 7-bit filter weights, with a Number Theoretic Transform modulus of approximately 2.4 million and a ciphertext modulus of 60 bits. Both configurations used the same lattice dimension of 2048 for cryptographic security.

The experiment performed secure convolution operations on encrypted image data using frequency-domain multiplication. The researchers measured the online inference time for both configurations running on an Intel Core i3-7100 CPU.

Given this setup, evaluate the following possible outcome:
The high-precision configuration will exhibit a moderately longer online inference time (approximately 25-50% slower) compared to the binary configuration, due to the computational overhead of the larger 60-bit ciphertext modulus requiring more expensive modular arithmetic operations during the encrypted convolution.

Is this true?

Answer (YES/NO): NO